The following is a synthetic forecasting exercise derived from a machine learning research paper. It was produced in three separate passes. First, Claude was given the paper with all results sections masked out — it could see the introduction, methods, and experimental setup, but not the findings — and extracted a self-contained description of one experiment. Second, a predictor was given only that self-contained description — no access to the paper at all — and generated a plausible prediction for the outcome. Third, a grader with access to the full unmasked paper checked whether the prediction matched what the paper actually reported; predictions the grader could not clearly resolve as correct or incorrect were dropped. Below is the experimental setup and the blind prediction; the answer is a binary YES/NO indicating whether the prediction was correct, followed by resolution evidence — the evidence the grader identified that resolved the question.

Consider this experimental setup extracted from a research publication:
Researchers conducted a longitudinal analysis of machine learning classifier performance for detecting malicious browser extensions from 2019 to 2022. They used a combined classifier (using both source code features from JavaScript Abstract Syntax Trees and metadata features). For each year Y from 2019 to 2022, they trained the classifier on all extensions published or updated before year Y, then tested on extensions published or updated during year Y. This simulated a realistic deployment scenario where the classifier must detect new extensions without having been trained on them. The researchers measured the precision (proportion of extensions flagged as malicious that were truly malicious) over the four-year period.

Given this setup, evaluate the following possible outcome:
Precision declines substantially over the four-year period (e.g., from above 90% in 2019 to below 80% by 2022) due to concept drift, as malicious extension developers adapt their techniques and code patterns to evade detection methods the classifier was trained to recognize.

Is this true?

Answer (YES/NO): NO